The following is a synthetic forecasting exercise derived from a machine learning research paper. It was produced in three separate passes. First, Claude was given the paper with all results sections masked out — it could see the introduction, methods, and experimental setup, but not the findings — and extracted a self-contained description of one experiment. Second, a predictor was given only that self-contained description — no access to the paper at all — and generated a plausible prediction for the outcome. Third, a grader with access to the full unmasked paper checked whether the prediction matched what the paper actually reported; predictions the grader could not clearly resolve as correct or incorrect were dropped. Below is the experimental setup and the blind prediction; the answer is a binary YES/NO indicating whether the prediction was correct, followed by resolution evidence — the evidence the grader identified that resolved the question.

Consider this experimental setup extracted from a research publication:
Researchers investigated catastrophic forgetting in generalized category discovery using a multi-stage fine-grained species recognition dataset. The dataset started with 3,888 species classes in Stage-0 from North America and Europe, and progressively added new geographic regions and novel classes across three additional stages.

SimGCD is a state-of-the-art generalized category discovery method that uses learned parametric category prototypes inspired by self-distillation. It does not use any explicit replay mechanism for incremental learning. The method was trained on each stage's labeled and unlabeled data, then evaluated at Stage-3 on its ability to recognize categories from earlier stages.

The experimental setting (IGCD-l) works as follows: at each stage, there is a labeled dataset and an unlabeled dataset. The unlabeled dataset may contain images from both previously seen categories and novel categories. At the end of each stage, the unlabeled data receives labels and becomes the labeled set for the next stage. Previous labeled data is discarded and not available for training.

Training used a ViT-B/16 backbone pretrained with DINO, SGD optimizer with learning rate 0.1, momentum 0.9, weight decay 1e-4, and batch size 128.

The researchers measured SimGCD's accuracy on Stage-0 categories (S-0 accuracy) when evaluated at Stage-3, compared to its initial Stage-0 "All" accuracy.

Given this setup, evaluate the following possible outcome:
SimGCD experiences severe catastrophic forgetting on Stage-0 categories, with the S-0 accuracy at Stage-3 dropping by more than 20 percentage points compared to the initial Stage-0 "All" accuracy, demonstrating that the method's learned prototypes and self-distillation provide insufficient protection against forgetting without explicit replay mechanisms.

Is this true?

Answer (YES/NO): YES